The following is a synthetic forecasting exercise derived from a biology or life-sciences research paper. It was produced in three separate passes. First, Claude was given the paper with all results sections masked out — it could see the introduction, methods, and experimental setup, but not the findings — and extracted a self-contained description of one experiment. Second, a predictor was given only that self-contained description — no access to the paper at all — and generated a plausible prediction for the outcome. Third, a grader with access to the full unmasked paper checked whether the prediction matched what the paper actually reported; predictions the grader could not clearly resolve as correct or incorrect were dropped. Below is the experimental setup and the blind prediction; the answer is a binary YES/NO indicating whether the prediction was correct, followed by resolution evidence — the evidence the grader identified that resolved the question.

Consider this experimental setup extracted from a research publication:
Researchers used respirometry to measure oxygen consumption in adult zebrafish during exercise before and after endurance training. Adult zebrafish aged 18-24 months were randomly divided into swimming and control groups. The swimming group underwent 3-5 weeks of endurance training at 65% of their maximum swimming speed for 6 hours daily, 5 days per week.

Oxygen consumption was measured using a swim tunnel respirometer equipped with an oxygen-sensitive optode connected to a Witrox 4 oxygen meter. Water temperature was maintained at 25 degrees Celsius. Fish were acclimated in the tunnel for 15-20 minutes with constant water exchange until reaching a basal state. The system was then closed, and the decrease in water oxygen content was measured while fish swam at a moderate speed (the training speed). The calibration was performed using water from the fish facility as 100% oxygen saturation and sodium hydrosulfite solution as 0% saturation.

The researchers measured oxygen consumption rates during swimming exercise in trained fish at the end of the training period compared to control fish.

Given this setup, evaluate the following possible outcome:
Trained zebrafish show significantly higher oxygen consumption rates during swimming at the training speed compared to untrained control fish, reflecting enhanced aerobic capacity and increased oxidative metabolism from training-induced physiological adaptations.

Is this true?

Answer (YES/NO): YES